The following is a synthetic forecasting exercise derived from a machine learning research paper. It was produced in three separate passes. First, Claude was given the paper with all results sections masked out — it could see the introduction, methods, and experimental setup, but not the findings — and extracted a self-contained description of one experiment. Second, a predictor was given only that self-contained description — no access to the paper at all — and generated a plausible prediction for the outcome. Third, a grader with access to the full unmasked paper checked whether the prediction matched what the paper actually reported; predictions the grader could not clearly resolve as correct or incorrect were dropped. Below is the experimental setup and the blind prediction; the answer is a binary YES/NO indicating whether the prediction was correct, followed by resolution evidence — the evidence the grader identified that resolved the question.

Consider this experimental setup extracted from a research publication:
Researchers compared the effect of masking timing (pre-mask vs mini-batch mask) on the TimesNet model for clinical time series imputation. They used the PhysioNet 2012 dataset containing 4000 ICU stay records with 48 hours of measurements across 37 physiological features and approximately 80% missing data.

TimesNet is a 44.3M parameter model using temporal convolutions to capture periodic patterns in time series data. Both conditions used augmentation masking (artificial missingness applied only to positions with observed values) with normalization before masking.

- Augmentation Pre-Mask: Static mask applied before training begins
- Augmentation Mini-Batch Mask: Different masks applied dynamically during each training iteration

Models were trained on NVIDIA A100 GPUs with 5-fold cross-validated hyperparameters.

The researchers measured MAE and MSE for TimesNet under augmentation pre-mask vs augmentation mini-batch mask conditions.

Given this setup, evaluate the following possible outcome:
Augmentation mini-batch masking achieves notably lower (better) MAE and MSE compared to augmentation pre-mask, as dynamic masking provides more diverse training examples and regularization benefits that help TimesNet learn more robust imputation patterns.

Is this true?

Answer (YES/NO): NO